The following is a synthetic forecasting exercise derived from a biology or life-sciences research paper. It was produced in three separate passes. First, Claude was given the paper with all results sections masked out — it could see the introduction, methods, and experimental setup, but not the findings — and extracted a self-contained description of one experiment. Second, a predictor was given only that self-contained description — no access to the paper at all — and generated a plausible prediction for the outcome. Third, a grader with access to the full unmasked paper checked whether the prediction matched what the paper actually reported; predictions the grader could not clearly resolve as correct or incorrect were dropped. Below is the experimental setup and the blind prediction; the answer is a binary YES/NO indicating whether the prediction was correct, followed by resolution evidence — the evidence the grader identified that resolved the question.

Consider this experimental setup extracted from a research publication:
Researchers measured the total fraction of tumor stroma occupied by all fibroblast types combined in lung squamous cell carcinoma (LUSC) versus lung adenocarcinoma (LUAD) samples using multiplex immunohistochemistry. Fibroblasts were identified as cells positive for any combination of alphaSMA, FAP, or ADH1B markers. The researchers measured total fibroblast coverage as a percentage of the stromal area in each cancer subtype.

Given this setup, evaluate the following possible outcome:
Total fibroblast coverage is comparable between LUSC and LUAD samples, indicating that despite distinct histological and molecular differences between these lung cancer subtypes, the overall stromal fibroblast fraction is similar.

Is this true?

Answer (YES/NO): YES